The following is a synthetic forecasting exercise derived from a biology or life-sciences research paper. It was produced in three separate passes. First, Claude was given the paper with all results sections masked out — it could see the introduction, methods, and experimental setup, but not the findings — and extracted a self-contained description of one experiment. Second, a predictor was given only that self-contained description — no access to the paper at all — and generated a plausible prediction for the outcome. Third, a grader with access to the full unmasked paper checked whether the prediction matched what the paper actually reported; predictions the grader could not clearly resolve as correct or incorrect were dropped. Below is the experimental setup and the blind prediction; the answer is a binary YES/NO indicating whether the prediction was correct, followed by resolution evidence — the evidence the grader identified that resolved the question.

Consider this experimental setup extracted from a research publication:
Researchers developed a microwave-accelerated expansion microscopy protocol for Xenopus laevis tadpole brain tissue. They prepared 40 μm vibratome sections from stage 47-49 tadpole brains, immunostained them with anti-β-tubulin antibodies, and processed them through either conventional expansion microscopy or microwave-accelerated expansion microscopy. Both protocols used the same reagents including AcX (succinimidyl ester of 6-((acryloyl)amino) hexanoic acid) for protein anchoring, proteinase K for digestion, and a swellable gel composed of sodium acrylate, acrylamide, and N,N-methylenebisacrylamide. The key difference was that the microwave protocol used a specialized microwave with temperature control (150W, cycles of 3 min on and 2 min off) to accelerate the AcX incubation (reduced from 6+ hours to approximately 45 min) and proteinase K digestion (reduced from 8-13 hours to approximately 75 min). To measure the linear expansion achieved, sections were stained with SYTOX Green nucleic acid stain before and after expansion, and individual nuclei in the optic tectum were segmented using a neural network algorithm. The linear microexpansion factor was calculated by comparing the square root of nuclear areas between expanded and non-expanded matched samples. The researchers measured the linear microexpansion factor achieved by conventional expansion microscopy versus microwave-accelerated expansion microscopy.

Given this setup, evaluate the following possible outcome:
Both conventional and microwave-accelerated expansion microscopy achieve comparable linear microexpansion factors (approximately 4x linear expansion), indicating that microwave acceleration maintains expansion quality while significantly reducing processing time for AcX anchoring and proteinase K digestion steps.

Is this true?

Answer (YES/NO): NO